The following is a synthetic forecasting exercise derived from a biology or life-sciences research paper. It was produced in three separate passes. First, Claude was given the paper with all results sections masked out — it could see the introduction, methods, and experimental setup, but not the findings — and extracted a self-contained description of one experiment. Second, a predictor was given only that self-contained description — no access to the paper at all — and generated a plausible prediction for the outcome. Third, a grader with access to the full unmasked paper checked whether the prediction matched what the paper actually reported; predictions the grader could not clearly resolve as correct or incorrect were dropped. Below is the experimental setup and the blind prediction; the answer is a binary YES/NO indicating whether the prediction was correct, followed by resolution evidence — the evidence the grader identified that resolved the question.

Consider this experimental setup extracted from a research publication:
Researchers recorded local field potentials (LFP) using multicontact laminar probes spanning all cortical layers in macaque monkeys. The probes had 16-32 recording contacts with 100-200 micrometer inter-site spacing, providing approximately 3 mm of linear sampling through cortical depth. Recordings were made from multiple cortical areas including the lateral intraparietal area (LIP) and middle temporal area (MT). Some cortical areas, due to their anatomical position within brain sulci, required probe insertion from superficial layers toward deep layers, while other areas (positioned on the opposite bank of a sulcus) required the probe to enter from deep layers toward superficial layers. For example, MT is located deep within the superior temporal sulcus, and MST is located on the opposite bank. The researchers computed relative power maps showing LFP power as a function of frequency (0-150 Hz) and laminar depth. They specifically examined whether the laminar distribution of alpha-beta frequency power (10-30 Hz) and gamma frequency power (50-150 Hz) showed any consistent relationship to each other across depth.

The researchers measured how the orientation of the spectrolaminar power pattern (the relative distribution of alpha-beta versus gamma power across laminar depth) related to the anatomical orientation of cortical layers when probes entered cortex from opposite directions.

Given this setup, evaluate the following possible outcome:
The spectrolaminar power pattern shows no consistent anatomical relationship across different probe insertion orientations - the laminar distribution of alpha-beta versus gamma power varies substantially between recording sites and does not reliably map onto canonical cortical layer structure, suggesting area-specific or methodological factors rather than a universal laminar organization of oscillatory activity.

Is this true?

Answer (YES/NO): NO